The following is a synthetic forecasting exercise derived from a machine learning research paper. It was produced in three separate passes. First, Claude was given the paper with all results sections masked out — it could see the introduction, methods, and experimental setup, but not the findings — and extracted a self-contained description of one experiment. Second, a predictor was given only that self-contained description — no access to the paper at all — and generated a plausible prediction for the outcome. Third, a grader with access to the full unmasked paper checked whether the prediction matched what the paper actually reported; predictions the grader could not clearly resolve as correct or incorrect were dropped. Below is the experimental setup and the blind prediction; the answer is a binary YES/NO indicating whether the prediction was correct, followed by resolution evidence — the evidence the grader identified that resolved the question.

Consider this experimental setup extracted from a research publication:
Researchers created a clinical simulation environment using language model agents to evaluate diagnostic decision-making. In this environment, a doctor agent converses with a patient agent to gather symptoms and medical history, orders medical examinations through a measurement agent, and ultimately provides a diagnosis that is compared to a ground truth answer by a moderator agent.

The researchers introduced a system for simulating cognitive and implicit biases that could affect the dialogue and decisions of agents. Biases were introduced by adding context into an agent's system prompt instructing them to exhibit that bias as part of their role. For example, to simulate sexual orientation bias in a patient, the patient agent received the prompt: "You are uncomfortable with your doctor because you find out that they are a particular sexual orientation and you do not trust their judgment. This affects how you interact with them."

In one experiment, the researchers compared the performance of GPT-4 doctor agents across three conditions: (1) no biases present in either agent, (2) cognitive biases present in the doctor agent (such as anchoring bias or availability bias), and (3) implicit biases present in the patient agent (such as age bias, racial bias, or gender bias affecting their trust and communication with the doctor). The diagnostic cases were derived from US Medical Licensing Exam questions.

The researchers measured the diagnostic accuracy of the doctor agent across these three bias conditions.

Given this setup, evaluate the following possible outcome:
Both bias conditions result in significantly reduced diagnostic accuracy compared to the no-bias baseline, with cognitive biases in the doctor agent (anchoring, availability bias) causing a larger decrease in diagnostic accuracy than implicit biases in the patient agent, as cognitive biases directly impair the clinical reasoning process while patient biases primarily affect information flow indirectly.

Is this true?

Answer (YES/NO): NO